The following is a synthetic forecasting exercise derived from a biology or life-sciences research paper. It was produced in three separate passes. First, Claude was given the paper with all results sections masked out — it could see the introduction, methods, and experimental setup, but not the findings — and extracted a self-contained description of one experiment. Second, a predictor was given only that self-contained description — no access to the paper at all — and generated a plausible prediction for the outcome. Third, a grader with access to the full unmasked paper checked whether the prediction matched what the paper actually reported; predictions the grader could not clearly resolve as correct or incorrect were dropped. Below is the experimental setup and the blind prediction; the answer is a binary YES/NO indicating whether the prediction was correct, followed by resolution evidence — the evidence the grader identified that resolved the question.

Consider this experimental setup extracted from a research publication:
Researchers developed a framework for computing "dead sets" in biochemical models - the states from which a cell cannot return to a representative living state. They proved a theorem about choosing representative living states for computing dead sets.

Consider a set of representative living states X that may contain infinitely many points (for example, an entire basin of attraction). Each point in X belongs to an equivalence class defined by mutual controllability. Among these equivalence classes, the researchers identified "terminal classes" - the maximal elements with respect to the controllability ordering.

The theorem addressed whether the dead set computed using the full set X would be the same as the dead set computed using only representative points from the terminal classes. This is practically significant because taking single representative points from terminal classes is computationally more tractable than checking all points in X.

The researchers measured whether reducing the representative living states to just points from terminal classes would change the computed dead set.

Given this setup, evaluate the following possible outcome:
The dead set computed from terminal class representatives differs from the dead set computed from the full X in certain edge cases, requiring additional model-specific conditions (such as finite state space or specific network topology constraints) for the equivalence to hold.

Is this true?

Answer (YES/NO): NO